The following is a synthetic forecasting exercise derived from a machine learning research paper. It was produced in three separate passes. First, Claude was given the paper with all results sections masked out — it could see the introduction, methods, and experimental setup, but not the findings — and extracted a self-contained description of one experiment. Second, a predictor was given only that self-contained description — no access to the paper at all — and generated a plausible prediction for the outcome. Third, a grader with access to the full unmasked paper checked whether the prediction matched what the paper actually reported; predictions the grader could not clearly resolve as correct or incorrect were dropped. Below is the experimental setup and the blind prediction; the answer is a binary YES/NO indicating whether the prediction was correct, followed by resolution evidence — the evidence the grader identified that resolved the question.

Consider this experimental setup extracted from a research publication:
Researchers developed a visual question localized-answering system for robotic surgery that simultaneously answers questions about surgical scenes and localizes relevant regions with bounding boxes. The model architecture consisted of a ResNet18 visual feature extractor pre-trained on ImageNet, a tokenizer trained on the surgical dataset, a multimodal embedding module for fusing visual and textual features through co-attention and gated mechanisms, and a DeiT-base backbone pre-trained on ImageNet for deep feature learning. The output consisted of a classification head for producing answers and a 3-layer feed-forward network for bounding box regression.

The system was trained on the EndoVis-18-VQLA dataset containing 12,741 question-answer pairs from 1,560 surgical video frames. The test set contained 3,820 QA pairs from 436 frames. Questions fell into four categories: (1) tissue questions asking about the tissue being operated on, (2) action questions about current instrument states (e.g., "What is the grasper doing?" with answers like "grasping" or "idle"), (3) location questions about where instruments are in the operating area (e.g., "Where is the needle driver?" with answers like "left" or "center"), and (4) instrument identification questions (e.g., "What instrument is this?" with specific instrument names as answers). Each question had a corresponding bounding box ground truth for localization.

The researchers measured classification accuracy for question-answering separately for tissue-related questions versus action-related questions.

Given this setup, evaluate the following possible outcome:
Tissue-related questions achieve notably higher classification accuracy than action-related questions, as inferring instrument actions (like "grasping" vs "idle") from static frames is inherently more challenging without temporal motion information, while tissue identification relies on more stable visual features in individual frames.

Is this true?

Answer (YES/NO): YES